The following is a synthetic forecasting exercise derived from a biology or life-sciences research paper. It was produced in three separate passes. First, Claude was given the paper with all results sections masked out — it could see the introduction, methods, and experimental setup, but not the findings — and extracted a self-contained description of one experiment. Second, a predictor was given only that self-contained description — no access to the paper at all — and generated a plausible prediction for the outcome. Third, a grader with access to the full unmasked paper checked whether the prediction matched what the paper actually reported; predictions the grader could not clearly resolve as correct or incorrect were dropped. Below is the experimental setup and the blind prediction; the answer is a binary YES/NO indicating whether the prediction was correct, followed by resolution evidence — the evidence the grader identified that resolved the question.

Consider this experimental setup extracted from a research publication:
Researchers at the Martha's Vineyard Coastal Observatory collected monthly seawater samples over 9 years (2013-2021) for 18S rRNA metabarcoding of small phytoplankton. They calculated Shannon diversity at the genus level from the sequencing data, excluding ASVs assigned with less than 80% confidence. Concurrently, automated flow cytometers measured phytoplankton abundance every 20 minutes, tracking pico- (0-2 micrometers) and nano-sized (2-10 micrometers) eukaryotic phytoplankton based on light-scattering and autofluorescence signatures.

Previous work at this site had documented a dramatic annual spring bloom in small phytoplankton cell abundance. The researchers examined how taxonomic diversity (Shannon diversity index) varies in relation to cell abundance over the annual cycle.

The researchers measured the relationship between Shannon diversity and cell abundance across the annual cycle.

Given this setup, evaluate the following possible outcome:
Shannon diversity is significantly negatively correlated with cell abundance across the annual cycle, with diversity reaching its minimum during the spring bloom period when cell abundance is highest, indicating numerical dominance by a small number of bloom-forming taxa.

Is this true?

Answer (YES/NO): NO